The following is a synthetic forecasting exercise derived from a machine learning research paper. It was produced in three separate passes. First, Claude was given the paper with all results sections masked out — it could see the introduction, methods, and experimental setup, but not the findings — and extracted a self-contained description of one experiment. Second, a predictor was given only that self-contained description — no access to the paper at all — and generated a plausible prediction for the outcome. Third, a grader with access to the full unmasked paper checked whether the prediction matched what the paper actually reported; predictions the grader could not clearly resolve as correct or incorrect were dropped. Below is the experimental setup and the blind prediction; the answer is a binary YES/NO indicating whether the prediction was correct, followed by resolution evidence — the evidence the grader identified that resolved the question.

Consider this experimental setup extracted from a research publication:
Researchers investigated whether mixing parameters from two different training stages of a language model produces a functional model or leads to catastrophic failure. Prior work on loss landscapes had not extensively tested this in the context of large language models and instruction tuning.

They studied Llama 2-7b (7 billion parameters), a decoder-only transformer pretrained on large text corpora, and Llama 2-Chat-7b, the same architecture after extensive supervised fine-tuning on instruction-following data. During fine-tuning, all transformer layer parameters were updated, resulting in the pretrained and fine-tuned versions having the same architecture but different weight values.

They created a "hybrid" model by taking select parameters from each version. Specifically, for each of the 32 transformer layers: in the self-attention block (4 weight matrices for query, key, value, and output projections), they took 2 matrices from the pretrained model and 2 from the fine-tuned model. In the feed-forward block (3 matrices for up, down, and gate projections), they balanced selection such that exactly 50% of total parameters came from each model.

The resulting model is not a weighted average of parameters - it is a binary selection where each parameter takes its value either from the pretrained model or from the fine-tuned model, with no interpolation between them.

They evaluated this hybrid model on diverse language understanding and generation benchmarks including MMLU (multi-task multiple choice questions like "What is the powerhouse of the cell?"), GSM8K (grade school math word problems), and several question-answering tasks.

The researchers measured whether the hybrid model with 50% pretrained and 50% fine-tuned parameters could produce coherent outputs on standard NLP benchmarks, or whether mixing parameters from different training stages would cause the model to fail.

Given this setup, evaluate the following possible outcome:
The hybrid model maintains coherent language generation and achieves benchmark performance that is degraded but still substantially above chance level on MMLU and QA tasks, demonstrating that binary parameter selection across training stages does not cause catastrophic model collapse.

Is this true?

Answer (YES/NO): YES